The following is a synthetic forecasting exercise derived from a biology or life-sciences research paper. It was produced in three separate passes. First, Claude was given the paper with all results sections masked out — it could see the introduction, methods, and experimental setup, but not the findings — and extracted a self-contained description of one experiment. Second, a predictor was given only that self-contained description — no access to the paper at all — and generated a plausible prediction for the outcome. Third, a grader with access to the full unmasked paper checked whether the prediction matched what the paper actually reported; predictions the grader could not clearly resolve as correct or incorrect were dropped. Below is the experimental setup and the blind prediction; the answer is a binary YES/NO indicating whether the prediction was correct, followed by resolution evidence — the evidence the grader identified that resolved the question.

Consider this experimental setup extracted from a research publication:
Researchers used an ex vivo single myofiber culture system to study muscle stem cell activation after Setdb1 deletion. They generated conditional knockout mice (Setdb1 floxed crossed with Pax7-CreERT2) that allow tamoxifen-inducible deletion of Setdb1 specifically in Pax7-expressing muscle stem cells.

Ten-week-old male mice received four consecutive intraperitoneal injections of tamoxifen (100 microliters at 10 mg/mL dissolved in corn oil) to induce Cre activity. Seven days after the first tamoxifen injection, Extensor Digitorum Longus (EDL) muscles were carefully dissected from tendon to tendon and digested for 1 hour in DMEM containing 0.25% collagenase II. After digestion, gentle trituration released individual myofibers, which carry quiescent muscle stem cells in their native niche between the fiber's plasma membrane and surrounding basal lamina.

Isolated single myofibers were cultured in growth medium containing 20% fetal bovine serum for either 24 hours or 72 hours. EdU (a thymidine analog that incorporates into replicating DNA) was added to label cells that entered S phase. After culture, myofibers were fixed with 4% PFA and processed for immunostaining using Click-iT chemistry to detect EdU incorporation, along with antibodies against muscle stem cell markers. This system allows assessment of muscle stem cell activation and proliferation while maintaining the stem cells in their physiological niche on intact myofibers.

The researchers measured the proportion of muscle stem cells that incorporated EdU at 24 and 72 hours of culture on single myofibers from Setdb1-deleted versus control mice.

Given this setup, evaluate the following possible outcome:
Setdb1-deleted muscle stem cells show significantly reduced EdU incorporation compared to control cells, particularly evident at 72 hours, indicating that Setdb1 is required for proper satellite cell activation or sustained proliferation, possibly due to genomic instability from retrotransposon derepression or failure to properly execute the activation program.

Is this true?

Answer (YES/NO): YES